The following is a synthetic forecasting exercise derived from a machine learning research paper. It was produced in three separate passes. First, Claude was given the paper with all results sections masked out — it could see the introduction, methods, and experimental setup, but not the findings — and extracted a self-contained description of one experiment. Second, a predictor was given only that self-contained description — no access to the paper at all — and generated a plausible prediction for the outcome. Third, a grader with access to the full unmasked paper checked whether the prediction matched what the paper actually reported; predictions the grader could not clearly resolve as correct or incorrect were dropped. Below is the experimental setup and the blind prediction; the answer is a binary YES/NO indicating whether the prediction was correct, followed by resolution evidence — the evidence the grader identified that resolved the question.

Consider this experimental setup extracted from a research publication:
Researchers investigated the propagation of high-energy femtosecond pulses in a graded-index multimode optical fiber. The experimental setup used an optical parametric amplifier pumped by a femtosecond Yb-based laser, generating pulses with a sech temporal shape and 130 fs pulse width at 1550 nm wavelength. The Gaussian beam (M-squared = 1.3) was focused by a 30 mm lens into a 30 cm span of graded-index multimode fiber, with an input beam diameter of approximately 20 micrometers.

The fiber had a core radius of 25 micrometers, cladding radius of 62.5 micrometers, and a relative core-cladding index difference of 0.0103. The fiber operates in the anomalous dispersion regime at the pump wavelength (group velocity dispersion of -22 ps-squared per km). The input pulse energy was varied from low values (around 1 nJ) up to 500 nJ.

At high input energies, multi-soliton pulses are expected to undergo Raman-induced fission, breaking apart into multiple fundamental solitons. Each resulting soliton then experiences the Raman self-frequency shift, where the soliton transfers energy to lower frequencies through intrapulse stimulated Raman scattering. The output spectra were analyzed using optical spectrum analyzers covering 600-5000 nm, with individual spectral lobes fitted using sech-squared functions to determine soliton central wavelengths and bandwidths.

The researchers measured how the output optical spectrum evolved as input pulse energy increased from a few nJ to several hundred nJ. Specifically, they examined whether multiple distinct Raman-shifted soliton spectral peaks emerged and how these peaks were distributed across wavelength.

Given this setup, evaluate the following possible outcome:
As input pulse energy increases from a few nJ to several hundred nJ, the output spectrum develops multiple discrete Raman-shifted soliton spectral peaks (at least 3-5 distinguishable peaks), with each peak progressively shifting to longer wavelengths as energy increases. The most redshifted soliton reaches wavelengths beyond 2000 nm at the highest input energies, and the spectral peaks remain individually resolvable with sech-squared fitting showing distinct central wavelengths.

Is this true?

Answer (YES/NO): YES